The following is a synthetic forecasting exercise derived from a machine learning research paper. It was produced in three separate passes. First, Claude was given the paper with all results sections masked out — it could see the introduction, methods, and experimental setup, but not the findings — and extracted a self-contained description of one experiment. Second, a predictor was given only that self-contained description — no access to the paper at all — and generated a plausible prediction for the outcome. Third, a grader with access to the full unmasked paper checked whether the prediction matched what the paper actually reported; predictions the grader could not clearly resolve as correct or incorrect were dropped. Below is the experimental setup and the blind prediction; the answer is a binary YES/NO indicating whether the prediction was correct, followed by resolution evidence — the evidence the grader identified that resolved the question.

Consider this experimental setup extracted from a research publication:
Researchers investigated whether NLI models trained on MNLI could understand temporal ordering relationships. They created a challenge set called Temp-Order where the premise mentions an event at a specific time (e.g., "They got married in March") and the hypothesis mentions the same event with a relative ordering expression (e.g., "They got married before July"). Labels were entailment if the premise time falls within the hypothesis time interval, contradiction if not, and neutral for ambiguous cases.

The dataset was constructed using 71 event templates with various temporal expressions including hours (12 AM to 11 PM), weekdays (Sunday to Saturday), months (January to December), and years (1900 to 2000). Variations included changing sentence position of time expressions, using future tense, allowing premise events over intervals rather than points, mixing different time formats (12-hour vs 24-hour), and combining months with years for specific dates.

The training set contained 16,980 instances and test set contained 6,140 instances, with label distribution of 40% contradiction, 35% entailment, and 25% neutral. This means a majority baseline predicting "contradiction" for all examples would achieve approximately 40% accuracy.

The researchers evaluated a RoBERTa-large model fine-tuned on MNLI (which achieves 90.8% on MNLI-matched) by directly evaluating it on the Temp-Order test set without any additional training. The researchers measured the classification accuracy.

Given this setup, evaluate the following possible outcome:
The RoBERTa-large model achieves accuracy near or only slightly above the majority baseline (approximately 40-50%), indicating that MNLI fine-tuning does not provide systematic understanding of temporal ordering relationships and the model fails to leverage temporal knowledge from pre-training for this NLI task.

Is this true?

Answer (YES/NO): NO